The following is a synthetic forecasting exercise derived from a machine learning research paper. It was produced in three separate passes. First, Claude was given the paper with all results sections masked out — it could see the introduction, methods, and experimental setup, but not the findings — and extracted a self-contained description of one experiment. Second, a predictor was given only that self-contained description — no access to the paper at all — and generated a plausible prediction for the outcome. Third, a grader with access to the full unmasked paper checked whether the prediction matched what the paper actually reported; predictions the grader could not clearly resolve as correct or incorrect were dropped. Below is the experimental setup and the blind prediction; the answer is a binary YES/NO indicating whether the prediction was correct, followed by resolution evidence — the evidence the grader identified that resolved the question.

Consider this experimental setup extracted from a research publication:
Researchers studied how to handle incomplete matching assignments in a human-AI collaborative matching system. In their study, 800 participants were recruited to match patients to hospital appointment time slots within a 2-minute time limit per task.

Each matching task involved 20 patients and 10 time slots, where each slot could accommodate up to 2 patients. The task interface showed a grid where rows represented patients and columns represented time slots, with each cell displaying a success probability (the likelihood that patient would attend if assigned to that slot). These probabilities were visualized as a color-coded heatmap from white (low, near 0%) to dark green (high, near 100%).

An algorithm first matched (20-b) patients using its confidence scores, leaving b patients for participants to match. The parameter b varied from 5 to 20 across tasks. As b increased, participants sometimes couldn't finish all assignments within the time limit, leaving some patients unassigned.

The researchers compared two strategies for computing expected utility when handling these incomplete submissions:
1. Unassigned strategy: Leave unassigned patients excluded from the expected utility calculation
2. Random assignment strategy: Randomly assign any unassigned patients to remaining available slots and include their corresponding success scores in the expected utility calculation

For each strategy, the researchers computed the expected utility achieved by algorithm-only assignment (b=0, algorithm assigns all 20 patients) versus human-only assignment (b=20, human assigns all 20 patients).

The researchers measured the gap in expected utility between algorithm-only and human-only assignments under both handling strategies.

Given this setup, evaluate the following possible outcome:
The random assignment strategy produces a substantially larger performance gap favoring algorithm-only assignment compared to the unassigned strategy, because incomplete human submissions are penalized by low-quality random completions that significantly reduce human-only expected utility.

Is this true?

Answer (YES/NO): NO